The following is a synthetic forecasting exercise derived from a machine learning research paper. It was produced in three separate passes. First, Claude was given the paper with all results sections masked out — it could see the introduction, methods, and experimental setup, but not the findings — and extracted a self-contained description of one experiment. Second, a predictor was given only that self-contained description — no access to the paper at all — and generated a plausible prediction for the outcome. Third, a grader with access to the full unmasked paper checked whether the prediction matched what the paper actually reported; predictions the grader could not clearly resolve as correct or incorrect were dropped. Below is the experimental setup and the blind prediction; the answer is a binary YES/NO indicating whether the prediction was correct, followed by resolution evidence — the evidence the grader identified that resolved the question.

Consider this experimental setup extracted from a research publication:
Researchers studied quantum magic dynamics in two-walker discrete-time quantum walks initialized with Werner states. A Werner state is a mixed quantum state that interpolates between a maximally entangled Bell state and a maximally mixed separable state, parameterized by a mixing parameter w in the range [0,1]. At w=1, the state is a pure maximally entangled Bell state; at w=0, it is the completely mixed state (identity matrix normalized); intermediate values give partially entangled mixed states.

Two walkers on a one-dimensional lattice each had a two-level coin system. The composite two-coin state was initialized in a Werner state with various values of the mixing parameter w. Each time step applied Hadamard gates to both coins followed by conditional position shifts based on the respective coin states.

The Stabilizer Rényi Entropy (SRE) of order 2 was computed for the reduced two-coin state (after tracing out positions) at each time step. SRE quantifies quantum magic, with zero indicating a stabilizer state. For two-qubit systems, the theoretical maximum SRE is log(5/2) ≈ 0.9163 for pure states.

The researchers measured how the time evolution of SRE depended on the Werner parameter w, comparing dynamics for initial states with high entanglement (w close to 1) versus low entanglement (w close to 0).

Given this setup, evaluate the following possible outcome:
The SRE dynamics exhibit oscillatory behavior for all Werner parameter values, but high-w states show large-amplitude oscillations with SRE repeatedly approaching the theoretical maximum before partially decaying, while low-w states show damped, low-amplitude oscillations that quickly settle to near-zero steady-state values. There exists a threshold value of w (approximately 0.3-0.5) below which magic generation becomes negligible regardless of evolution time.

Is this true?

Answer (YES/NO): NO